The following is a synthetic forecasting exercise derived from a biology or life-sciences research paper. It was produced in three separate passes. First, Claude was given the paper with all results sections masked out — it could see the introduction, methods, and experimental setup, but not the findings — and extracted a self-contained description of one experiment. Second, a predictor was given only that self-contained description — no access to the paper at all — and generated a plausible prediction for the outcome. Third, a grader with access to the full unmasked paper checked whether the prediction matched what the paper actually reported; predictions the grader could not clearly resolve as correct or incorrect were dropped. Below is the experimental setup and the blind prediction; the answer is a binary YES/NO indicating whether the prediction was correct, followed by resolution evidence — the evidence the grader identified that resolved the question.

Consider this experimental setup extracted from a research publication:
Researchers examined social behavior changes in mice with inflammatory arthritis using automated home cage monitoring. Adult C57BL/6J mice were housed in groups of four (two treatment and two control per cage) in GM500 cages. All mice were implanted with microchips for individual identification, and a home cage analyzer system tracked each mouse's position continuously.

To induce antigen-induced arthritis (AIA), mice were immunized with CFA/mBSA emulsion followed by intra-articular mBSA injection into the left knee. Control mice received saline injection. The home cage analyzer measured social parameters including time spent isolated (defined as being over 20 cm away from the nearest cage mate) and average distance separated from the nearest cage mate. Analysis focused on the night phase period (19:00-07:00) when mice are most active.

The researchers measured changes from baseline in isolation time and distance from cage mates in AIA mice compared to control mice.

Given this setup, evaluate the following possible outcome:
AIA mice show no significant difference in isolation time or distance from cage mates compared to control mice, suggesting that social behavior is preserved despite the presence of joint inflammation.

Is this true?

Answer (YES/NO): YES